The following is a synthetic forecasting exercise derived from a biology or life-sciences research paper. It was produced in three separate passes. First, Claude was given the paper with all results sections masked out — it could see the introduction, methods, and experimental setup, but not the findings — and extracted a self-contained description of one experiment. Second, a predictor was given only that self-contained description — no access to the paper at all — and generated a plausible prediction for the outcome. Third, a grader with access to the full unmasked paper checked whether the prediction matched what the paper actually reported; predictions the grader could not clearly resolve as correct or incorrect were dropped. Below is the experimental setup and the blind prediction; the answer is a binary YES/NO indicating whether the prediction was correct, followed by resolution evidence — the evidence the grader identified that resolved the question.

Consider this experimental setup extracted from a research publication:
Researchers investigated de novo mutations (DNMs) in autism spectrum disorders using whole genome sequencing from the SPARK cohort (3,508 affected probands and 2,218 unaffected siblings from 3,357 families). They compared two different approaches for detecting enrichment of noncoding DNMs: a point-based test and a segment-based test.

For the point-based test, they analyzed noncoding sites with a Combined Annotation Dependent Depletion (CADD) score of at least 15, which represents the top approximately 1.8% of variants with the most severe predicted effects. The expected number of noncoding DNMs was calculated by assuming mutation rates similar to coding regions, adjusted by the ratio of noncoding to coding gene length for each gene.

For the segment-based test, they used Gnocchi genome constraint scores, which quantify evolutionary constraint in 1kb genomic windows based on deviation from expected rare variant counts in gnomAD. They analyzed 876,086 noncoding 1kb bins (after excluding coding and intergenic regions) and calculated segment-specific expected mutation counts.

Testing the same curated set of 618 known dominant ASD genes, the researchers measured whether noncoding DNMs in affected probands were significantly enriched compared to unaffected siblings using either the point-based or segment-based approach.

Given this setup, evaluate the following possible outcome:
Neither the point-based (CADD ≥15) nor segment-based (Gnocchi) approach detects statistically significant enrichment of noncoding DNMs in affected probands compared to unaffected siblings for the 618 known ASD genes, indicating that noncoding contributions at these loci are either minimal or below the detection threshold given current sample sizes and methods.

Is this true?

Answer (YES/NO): YES